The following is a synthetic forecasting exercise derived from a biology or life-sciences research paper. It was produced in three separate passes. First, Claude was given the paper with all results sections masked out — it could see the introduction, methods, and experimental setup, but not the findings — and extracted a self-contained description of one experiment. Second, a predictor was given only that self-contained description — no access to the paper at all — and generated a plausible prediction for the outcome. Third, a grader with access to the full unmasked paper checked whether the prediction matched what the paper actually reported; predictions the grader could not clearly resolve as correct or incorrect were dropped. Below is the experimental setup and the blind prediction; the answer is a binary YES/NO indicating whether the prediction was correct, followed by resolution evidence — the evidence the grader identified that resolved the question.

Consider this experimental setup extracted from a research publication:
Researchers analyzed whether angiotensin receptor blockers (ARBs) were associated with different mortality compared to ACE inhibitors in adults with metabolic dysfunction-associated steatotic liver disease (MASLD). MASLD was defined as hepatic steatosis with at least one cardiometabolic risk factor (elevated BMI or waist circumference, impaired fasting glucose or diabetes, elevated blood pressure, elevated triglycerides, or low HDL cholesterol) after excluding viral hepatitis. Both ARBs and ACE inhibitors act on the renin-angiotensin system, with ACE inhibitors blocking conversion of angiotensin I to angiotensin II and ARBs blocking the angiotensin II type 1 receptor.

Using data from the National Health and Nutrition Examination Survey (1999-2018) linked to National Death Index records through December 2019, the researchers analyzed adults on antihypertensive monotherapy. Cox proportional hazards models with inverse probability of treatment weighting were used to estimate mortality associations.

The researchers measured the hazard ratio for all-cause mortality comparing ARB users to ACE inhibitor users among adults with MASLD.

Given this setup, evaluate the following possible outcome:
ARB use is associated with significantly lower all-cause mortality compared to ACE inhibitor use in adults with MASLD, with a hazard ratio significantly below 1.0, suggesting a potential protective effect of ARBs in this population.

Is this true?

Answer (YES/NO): NO